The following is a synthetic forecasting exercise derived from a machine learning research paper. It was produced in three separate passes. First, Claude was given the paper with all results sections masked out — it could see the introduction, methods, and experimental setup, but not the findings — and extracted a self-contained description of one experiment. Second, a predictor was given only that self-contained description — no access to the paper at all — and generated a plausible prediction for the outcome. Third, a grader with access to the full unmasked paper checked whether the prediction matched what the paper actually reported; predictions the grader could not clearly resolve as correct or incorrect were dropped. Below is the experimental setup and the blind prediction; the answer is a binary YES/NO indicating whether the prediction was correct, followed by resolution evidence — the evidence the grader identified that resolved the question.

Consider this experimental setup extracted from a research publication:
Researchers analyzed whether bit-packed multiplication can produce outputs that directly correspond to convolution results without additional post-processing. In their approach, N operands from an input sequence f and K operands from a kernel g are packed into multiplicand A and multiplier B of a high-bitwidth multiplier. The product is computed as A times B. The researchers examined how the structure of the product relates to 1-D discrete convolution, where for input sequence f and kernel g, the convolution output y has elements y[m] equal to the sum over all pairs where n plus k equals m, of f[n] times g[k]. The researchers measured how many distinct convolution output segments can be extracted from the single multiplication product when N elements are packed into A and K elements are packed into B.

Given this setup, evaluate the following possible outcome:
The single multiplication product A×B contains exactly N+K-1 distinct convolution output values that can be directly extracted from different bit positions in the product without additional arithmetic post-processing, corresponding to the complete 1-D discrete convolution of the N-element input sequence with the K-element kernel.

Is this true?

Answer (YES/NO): YES